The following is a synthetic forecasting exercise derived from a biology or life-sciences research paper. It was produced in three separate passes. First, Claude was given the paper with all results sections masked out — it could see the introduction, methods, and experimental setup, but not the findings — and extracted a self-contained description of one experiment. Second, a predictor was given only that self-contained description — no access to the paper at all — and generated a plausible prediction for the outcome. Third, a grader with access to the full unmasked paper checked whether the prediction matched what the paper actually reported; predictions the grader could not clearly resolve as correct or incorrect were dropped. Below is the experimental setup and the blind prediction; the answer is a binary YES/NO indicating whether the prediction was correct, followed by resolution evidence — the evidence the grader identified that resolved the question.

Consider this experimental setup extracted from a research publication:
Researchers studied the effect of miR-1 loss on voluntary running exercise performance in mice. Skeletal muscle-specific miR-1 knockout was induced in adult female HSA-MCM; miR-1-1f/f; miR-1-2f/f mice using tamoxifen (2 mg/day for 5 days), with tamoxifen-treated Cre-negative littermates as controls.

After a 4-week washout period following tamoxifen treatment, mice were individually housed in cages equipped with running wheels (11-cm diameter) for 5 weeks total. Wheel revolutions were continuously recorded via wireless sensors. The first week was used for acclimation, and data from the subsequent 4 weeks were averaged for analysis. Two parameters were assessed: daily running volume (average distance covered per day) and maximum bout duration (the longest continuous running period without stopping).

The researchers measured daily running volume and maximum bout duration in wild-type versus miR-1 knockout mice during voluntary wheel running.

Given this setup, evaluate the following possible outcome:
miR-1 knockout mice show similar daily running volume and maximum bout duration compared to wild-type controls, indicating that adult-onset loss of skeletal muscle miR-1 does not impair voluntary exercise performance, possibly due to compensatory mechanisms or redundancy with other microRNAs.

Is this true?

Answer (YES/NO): NO